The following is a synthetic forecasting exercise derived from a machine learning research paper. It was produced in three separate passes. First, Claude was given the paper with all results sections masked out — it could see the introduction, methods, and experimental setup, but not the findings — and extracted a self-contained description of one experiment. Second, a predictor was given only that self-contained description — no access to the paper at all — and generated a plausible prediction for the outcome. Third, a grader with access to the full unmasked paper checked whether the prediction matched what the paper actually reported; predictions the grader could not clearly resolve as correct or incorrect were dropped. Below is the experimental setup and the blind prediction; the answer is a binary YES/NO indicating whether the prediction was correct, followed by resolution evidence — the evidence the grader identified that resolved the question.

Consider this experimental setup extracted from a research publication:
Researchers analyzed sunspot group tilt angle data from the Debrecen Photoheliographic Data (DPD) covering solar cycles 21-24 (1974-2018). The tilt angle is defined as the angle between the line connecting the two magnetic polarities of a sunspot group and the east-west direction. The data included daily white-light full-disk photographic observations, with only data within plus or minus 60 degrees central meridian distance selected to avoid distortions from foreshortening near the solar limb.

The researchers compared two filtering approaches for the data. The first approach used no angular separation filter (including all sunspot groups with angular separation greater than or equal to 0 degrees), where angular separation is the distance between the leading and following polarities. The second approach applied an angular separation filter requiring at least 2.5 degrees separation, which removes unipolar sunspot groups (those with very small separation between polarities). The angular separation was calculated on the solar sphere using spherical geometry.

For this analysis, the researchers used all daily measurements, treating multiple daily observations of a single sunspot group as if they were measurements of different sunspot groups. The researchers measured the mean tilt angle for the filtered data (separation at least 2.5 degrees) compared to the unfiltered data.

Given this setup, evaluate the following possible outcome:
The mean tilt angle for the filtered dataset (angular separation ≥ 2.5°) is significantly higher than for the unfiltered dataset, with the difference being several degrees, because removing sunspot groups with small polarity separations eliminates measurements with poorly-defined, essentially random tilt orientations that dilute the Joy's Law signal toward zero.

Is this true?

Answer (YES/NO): NO